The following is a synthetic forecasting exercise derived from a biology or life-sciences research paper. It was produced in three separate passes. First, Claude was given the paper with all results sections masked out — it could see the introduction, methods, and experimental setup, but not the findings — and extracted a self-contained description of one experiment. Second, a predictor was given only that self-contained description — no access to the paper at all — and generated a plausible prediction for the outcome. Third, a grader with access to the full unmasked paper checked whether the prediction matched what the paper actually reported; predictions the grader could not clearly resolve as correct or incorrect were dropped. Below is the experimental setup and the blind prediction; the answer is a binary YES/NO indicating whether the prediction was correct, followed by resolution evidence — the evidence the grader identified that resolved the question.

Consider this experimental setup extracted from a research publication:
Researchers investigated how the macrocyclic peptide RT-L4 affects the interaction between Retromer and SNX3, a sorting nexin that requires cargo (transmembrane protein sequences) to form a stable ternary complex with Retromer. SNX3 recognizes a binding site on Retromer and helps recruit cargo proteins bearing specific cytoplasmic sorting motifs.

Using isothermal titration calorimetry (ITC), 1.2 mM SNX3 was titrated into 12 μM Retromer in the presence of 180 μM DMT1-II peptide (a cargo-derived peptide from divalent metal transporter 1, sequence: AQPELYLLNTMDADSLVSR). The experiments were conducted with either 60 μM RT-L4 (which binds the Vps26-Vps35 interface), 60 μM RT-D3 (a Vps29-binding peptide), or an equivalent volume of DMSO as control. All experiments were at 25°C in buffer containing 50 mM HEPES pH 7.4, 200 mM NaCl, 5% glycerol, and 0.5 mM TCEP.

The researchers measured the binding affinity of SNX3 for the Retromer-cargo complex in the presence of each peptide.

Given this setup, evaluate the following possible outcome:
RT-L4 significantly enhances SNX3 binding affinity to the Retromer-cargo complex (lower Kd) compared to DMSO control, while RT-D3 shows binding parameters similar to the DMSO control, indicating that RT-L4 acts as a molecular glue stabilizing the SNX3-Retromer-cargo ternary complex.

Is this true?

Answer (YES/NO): NO